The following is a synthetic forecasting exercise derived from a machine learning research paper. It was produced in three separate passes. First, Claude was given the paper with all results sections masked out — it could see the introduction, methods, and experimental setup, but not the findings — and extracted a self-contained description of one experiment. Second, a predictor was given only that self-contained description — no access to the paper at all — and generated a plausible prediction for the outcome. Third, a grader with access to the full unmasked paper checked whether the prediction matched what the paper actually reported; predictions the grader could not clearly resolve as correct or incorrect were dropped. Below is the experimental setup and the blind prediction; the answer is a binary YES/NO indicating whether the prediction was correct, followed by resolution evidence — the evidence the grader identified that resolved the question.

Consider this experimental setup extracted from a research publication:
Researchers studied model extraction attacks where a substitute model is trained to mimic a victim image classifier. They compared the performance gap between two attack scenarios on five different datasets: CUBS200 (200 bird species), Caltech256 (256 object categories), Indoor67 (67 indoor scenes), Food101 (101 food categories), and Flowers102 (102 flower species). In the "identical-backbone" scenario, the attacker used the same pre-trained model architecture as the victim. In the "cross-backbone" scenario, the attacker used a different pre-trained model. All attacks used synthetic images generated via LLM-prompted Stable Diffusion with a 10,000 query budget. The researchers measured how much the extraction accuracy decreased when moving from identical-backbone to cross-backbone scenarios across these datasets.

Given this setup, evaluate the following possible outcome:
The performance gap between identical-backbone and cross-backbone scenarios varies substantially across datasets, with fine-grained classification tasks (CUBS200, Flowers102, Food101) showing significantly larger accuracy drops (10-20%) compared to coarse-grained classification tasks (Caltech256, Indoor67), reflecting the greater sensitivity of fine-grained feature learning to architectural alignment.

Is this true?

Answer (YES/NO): NO